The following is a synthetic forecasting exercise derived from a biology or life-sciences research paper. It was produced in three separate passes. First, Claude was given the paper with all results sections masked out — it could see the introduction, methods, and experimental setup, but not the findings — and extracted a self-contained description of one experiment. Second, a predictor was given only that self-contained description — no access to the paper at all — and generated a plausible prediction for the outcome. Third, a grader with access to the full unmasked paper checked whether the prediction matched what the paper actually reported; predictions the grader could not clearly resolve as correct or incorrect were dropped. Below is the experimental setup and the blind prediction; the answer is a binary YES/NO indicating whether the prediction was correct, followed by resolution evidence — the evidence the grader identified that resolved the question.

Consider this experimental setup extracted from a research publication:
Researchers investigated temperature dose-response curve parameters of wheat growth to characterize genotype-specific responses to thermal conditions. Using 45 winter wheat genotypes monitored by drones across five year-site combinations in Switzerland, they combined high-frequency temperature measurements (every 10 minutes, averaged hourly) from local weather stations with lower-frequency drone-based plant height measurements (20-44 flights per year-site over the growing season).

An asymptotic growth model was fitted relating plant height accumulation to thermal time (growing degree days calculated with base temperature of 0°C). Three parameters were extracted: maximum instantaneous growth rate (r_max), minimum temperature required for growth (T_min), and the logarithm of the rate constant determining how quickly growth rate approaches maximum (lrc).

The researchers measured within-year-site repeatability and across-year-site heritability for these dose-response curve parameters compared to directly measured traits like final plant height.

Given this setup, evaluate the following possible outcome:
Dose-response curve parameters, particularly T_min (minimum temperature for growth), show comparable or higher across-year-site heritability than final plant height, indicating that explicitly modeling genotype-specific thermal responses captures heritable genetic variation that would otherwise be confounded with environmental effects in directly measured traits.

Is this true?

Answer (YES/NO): NO